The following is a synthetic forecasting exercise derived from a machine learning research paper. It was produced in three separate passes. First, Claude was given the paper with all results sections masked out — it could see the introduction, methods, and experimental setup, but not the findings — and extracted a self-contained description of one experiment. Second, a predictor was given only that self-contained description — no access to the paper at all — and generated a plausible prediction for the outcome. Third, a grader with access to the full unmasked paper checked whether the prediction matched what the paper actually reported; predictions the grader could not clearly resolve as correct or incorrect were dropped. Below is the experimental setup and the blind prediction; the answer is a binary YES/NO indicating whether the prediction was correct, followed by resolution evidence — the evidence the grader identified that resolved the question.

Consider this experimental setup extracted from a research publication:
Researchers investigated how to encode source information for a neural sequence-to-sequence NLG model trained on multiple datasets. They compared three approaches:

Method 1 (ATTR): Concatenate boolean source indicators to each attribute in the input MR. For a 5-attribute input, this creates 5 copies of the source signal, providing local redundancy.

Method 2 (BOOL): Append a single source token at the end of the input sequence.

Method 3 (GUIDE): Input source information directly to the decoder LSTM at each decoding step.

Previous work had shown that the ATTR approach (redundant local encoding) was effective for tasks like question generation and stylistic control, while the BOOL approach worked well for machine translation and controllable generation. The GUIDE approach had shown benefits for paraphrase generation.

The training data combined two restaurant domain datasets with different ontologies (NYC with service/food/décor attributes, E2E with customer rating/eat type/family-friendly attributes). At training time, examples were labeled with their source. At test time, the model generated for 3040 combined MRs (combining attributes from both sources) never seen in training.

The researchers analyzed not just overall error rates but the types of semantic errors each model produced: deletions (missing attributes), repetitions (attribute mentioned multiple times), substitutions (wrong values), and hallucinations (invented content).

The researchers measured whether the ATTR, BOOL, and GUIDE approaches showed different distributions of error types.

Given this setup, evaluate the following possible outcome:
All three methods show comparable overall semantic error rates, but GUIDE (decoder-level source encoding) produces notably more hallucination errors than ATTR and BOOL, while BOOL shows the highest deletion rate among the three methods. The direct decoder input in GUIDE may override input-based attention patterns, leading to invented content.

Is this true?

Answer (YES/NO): NO